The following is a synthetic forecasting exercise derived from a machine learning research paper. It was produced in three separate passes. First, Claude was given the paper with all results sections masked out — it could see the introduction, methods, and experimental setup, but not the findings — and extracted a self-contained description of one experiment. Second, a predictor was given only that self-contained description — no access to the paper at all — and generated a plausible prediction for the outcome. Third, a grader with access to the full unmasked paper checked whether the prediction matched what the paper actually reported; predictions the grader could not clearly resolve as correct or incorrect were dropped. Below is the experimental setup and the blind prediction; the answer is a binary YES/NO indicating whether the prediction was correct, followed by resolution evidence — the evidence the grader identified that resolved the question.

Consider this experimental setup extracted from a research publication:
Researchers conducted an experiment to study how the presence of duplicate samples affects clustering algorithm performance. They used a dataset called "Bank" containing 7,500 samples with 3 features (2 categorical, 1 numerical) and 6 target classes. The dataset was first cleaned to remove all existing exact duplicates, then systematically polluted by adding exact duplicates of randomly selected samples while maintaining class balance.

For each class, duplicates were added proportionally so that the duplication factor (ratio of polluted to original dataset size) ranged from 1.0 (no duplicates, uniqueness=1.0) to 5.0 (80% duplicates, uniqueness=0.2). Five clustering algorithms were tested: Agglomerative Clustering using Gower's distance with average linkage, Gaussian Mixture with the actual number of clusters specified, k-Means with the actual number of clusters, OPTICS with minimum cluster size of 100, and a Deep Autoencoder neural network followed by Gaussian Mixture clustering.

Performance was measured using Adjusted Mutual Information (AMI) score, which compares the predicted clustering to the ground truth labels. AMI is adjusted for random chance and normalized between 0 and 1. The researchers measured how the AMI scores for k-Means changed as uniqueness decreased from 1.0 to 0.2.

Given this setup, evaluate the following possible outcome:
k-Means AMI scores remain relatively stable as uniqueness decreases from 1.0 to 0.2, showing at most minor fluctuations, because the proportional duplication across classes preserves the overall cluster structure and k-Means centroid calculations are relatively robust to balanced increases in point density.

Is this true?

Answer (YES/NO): NO